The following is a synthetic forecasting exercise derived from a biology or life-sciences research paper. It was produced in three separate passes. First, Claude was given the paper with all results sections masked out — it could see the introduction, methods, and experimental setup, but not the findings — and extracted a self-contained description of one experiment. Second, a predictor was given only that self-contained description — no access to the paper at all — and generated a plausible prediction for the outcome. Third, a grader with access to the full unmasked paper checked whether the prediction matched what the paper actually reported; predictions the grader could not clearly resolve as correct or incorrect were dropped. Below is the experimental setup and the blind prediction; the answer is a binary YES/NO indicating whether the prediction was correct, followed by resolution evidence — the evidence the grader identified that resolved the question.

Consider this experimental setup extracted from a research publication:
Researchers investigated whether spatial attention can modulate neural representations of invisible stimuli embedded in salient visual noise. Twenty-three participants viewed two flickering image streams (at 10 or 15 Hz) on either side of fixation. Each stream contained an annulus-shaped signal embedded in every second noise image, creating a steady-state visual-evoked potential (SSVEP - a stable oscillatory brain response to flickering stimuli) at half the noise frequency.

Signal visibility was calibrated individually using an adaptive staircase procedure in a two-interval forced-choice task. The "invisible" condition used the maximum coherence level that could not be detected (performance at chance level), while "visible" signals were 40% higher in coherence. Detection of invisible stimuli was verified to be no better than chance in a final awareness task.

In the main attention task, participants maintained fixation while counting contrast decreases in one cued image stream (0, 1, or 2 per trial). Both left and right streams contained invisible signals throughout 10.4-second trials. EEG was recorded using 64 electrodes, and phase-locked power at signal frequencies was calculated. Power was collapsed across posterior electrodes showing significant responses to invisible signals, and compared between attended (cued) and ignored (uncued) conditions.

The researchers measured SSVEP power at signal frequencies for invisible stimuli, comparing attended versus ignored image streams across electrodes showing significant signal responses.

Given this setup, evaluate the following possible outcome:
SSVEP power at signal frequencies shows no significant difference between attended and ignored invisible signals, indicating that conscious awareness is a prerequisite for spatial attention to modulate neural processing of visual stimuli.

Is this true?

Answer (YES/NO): NO